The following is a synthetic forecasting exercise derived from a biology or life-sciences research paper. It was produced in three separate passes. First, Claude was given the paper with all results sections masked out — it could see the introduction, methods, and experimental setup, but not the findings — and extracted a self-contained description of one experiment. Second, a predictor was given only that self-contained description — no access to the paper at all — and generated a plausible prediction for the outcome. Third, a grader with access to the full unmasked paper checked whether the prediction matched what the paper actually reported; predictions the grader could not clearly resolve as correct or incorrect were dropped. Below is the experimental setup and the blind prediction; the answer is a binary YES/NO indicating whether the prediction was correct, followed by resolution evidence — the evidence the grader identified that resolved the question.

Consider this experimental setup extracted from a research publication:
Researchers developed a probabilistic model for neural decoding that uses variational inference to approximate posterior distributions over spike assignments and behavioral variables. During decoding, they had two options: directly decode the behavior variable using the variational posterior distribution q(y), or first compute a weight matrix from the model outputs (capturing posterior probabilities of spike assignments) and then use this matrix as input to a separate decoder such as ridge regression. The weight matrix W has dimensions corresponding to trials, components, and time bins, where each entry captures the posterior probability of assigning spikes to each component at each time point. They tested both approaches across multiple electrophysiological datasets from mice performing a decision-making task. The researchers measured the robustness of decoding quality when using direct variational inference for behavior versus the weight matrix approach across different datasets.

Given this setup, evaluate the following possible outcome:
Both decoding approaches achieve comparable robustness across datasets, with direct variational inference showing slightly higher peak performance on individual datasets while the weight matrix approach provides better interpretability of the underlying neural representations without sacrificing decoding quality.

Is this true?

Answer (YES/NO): NO